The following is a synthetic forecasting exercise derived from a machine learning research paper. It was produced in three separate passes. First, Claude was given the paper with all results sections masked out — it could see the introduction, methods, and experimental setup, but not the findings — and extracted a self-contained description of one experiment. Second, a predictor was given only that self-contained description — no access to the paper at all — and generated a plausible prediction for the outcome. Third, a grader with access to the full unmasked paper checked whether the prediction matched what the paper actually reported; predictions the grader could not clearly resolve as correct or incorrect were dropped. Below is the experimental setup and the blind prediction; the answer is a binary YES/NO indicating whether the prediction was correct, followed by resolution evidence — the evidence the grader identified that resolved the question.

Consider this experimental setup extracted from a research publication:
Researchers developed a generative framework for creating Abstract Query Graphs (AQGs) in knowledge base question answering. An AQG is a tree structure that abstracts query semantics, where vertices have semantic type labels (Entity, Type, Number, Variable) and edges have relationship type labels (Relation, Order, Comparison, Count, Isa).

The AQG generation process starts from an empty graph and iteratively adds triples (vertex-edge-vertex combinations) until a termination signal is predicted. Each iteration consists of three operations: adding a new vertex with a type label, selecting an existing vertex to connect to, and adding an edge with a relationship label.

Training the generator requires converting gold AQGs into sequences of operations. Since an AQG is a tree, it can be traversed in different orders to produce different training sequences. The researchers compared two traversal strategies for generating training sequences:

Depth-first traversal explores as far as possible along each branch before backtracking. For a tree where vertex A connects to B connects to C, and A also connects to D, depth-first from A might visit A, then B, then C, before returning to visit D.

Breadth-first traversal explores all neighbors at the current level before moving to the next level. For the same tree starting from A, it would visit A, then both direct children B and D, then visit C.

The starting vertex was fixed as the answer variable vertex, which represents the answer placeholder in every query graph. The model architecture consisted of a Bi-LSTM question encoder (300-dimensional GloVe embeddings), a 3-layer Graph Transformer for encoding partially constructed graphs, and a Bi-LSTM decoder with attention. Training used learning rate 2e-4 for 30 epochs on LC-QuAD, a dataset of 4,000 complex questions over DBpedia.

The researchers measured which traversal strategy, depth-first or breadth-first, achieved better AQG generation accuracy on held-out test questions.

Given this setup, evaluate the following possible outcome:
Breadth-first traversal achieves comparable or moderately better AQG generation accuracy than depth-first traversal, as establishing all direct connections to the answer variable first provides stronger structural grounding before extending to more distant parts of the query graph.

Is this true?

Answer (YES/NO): NO